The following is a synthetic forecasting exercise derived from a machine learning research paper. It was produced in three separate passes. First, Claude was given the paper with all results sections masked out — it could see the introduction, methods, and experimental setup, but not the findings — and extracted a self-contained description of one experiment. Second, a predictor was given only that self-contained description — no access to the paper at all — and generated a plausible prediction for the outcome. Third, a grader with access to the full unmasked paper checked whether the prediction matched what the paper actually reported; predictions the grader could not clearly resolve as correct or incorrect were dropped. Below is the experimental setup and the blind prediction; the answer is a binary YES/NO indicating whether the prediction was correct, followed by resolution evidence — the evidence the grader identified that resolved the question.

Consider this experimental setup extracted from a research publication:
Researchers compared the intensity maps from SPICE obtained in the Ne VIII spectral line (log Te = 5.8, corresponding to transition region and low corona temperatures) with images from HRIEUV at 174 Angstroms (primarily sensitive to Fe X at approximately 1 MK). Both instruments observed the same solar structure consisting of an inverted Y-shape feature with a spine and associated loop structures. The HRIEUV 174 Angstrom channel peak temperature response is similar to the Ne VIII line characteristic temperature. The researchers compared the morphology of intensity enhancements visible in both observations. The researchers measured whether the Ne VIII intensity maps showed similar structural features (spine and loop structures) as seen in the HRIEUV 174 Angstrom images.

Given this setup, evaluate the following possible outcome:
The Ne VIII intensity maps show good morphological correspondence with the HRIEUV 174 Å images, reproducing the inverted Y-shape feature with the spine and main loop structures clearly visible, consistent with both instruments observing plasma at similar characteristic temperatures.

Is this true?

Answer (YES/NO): YES